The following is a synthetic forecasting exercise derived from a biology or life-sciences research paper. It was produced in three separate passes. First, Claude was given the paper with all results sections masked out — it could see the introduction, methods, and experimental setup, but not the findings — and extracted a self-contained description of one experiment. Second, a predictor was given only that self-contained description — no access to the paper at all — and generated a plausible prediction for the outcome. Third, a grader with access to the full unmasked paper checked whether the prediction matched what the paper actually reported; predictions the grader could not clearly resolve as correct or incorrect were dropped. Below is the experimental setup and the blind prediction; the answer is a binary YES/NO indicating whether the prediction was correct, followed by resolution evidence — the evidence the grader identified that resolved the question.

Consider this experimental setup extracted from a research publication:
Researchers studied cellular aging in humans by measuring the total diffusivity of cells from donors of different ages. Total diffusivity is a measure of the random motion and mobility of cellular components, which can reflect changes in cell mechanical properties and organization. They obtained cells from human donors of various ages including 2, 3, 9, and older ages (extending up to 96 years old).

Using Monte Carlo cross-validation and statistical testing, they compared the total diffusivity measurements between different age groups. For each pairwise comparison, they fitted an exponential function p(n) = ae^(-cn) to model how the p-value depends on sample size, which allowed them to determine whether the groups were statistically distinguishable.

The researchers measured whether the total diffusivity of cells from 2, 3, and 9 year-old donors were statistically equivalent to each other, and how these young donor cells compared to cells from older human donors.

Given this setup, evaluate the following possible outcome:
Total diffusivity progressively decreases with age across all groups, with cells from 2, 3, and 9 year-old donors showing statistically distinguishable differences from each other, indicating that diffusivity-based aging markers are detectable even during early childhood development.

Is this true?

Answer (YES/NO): NO